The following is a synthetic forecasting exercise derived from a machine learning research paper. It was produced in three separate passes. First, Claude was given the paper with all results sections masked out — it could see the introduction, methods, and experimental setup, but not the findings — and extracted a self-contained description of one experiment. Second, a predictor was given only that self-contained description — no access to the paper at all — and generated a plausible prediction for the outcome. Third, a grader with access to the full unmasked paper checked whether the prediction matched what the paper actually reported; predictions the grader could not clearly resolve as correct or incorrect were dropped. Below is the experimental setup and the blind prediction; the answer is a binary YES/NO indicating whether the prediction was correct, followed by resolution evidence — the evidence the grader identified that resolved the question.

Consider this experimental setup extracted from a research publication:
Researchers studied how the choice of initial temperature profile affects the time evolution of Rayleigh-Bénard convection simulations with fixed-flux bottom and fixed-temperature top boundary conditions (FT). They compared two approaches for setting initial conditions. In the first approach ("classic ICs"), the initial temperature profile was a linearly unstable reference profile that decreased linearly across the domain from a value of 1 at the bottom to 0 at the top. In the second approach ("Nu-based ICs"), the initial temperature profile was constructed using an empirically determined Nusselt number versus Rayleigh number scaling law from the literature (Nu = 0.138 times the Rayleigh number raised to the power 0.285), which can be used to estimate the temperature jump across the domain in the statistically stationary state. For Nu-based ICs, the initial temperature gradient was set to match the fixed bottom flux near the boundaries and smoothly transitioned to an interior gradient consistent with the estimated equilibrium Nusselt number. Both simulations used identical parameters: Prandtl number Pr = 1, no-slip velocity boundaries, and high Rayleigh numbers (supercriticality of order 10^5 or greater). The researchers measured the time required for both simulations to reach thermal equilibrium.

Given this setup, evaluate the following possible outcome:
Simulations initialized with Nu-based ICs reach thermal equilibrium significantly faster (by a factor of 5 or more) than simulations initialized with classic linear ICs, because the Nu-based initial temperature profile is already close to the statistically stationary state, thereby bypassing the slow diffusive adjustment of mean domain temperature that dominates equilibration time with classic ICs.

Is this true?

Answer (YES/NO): YES